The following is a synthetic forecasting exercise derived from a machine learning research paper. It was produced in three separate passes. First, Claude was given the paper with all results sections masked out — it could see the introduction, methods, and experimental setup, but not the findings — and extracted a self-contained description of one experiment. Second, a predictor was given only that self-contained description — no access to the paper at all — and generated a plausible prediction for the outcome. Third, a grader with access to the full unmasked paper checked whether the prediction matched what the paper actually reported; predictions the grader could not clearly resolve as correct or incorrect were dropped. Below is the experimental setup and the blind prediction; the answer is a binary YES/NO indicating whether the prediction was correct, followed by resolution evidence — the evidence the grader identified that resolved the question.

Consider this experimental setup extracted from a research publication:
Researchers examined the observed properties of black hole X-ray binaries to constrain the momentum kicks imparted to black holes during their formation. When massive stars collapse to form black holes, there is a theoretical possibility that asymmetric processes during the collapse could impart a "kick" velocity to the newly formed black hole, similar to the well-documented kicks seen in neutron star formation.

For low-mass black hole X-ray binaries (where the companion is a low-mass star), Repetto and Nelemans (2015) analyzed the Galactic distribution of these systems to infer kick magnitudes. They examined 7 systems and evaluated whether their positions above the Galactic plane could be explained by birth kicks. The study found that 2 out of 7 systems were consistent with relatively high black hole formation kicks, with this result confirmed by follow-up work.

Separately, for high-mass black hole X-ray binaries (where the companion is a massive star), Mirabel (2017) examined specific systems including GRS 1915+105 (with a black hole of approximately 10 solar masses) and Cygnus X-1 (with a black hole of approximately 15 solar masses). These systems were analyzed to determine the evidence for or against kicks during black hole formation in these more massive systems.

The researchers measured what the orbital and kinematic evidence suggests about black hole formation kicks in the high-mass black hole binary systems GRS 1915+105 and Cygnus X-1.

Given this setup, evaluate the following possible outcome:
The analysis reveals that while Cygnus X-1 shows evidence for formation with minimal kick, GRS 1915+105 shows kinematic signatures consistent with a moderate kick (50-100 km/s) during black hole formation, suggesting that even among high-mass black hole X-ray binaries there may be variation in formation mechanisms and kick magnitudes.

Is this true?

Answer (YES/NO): NO